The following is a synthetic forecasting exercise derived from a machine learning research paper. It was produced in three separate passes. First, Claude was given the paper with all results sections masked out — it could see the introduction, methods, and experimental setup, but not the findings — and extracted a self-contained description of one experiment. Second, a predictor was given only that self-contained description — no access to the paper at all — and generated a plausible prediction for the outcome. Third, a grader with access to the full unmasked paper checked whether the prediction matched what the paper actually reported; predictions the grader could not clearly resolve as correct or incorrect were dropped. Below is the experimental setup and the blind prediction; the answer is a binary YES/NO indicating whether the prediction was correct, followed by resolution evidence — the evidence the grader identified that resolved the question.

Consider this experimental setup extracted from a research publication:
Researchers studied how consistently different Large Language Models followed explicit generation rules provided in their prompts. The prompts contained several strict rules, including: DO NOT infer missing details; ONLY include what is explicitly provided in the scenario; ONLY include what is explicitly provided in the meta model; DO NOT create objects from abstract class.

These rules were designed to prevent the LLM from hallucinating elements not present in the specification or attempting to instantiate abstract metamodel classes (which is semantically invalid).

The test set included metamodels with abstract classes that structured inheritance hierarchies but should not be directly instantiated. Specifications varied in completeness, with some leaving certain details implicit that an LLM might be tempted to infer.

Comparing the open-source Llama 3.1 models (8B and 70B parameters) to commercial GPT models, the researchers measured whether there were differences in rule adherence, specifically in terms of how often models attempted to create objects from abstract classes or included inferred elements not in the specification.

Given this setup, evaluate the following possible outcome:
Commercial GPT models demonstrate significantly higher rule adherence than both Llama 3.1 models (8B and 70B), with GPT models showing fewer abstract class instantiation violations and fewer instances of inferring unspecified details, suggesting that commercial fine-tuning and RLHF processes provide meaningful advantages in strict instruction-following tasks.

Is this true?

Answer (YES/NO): NO